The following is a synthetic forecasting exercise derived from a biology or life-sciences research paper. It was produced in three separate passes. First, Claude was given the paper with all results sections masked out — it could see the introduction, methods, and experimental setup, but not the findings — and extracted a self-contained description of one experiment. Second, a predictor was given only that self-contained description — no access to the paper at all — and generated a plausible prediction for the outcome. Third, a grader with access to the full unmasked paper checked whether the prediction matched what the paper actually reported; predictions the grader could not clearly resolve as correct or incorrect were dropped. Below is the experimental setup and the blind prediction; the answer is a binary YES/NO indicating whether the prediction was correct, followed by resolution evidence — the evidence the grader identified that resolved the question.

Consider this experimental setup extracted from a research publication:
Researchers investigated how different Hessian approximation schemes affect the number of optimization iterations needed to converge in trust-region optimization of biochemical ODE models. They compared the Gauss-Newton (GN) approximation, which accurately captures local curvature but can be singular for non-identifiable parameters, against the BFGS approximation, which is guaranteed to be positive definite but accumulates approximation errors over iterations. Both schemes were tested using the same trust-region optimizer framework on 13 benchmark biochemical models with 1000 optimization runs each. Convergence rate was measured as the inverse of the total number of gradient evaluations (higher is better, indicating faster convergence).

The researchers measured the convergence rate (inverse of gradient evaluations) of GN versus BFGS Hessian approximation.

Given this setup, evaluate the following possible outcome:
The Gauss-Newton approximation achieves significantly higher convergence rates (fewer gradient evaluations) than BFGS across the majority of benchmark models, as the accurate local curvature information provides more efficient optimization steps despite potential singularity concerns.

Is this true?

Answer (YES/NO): NO